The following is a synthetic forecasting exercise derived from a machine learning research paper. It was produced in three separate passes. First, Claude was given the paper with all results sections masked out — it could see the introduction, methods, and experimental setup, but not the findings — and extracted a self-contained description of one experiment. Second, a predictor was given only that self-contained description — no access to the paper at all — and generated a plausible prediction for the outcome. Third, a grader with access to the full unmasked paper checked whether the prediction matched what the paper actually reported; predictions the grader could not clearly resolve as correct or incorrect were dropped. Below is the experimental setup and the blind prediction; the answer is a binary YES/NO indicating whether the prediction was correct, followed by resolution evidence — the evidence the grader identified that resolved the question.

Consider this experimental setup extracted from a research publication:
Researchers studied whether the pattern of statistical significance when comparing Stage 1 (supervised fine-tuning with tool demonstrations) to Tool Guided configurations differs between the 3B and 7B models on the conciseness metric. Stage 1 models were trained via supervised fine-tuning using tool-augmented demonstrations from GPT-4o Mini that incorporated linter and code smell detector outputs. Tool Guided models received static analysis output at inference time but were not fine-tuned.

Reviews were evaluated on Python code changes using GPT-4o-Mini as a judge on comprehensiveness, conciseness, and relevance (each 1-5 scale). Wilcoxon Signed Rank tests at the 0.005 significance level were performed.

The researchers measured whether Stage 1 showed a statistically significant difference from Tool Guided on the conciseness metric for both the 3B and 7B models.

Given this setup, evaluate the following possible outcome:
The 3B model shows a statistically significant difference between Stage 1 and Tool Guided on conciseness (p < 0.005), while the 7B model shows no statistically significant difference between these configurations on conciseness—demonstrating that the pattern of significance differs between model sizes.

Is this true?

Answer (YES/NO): NO